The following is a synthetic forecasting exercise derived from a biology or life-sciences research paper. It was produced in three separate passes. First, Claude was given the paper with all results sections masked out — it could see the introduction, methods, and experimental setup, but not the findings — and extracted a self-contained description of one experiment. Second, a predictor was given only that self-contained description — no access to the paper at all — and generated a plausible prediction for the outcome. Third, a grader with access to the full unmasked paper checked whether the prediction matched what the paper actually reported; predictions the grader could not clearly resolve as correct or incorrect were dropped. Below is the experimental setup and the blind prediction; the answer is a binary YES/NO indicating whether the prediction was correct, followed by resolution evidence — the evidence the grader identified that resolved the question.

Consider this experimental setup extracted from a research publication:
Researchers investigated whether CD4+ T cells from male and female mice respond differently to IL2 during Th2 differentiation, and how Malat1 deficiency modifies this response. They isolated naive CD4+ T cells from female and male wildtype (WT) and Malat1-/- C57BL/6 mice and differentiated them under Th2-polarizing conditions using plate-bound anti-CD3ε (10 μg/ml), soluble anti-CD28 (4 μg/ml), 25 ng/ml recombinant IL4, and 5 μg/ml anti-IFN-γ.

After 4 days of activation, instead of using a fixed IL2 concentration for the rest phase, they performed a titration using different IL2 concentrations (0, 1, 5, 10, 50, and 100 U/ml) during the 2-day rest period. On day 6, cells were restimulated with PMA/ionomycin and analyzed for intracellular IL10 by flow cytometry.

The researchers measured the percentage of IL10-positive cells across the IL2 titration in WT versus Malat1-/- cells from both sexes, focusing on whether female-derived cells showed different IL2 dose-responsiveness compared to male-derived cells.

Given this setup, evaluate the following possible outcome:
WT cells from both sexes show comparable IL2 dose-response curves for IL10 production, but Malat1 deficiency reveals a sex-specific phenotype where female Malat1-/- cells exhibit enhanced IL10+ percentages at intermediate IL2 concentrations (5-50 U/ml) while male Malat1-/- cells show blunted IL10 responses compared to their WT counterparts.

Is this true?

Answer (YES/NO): NO